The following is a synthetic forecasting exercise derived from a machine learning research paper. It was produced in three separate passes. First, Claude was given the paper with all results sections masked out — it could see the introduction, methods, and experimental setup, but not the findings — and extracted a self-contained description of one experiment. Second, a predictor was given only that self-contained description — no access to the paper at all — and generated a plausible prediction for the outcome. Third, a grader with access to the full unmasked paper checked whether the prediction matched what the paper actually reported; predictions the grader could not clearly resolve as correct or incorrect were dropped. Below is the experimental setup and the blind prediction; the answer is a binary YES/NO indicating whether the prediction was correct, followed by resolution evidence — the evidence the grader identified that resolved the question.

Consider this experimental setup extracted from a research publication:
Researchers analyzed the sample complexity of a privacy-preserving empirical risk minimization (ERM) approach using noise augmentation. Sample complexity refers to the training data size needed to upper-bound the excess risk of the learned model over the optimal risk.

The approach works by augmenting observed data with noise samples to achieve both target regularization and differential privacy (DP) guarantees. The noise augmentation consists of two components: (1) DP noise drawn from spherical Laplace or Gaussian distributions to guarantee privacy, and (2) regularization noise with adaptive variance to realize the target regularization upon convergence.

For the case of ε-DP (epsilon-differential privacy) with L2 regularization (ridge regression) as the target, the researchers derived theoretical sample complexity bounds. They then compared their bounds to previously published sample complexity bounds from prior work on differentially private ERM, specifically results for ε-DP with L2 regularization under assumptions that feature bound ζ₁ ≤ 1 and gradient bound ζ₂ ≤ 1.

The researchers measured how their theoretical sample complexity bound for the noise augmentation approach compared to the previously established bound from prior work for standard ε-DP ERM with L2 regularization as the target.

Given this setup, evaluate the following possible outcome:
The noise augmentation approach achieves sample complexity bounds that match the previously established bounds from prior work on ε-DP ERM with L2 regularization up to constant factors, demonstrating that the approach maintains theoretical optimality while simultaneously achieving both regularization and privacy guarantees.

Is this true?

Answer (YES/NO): YES